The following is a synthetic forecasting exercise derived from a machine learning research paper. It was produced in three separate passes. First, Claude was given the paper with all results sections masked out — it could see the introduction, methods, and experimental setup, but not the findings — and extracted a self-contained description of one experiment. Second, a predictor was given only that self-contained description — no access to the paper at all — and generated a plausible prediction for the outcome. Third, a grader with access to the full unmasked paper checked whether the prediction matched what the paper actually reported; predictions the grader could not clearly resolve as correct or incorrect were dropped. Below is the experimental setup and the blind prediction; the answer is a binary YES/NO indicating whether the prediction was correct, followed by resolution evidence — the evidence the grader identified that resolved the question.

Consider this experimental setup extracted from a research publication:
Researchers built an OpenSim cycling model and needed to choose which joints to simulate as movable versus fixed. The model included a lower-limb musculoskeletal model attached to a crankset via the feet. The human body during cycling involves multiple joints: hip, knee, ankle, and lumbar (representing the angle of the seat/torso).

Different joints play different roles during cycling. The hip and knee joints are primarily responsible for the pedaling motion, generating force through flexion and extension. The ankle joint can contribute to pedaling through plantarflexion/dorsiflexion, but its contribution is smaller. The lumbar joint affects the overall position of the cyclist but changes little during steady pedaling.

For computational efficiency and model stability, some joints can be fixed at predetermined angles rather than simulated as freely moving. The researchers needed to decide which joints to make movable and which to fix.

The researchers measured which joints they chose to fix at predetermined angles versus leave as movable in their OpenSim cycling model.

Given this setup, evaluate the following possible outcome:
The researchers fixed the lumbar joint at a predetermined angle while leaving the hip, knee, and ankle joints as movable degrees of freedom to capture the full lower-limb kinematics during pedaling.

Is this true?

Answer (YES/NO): NO